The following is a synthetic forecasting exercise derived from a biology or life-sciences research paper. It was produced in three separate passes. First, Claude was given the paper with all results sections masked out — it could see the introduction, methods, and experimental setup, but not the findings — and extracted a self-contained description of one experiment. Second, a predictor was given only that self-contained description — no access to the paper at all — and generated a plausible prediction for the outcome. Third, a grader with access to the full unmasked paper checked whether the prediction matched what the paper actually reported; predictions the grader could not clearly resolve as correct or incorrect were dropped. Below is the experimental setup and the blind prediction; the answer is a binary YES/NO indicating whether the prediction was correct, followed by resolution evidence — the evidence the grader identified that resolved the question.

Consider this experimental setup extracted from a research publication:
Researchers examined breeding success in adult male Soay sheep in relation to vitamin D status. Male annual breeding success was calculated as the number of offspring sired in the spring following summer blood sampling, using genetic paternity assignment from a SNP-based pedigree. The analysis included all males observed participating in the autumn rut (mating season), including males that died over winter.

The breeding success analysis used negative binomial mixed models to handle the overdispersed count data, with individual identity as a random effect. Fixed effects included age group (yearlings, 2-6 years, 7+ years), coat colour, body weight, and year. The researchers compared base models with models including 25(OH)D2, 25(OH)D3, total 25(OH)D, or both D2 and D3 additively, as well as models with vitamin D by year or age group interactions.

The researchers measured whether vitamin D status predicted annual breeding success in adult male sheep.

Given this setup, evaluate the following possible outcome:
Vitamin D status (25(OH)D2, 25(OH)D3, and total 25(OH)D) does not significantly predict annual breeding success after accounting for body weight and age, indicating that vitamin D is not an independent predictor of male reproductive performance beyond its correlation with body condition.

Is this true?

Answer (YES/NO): NO